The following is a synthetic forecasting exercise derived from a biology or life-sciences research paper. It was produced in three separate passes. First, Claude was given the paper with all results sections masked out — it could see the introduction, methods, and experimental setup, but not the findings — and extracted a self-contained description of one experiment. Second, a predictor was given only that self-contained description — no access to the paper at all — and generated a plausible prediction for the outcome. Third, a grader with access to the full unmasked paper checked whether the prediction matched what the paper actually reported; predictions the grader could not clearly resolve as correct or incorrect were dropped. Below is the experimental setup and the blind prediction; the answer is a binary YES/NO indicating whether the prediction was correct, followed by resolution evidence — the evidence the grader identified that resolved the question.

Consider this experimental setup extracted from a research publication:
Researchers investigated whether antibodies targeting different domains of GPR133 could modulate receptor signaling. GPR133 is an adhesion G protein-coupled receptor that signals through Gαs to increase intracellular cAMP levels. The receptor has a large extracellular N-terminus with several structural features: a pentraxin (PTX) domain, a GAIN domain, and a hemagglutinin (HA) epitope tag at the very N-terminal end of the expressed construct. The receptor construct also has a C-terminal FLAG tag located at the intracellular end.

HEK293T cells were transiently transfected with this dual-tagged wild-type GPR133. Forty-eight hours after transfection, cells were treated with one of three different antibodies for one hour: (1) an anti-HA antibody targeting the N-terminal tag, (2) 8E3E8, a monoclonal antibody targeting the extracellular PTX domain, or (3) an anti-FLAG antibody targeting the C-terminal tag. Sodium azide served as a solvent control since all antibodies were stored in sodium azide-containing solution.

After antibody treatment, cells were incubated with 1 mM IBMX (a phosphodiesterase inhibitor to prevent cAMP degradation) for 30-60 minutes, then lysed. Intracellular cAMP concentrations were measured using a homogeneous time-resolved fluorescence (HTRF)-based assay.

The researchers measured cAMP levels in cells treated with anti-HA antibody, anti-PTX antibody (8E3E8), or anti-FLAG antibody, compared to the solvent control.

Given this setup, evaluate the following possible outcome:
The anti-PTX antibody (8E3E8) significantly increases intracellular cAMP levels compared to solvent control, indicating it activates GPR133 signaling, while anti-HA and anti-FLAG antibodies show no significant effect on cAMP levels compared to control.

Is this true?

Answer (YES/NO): NO